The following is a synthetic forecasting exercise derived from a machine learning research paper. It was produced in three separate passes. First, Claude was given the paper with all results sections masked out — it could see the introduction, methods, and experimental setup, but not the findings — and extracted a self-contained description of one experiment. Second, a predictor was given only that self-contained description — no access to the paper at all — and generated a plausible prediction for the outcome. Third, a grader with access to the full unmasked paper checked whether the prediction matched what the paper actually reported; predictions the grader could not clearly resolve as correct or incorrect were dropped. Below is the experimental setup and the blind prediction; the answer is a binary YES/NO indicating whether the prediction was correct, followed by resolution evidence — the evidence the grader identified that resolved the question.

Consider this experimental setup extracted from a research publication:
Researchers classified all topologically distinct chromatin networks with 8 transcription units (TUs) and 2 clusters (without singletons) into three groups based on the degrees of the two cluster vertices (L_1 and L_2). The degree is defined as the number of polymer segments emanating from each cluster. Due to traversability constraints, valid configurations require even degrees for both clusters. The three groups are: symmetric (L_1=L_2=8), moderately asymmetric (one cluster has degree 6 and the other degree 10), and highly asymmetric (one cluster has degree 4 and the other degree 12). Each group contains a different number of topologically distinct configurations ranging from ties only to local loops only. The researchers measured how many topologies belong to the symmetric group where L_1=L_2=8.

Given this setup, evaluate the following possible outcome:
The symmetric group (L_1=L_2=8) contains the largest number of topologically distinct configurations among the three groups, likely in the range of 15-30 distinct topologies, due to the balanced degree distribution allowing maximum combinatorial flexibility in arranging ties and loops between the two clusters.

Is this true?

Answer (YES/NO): NO